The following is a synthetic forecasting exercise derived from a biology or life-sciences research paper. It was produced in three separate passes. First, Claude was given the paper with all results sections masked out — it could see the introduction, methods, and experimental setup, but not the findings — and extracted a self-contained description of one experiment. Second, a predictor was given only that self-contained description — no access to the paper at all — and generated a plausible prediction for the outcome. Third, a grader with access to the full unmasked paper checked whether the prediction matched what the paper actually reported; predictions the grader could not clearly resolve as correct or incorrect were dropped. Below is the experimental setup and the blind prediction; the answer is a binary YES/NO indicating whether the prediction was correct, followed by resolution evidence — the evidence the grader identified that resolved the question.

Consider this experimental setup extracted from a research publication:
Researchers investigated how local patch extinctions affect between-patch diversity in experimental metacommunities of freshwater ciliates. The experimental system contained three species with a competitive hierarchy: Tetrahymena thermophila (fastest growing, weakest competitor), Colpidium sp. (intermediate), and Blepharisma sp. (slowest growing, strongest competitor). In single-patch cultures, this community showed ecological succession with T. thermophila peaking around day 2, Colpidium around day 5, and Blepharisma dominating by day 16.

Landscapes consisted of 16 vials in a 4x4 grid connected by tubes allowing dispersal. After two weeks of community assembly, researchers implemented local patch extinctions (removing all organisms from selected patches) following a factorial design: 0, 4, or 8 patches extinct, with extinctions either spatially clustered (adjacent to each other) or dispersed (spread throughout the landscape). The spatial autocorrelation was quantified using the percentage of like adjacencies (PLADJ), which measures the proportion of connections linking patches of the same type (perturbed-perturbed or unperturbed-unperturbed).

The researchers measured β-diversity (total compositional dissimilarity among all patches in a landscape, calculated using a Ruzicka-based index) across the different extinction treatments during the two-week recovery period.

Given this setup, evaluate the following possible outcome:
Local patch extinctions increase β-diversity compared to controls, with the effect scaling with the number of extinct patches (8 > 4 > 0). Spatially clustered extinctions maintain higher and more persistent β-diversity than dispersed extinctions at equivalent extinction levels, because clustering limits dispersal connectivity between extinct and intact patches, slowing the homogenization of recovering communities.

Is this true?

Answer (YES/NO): YES